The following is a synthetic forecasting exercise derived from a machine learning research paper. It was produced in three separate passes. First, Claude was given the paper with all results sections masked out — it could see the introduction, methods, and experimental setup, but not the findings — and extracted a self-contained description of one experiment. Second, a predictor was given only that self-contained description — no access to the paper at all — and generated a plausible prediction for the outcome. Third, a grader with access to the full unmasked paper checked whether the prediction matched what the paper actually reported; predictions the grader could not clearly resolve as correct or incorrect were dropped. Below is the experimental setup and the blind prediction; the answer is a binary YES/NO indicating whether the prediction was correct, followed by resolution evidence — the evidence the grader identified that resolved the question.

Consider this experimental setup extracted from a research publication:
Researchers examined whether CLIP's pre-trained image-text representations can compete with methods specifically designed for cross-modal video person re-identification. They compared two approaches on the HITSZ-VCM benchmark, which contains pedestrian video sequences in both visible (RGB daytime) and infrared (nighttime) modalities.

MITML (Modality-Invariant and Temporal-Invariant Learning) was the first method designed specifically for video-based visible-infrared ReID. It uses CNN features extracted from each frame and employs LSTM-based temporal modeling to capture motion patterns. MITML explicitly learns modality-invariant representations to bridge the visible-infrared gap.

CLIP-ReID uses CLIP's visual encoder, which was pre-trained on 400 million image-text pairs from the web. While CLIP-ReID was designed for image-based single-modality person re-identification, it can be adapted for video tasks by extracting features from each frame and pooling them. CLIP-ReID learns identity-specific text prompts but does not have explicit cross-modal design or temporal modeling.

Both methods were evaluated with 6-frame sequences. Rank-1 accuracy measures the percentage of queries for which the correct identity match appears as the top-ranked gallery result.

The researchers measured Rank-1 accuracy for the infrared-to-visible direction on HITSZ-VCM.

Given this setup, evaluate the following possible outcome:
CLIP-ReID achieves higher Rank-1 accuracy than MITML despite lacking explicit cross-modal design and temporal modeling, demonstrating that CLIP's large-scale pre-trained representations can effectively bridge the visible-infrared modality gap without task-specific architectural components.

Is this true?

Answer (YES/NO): NO